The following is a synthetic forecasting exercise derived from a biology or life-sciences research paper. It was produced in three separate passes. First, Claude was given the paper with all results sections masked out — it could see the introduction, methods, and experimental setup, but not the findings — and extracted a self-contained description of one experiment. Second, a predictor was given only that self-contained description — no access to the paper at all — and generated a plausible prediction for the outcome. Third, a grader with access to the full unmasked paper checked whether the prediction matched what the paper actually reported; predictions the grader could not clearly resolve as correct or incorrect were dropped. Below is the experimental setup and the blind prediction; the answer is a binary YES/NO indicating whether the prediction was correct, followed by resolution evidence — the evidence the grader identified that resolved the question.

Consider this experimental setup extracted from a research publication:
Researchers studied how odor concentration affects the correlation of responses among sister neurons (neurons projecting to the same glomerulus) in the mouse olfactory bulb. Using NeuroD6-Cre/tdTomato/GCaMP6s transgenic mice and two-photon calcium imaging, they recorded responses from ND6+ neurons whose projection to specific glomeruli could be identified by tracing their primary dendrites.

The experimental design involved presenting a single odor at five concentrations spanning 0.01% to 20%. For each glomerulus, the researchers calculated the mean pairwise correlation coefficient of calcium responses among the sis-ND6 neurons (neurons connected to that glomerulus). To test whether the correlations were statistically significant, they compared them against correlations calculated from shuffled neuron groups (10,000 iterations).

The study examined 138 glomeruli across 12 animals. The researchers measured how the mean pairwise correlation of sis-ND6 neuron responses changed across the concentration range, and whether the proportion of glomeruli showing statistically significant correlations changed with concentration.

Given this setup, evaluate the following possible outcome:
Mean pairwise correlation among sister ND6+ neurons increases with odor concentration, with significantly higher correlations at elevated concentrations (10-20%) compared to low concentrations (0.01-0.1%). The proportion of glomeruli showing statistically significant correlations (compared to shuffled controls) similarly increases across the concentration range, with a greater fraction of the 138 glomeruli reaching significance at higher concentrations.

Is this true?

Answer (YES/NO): YES